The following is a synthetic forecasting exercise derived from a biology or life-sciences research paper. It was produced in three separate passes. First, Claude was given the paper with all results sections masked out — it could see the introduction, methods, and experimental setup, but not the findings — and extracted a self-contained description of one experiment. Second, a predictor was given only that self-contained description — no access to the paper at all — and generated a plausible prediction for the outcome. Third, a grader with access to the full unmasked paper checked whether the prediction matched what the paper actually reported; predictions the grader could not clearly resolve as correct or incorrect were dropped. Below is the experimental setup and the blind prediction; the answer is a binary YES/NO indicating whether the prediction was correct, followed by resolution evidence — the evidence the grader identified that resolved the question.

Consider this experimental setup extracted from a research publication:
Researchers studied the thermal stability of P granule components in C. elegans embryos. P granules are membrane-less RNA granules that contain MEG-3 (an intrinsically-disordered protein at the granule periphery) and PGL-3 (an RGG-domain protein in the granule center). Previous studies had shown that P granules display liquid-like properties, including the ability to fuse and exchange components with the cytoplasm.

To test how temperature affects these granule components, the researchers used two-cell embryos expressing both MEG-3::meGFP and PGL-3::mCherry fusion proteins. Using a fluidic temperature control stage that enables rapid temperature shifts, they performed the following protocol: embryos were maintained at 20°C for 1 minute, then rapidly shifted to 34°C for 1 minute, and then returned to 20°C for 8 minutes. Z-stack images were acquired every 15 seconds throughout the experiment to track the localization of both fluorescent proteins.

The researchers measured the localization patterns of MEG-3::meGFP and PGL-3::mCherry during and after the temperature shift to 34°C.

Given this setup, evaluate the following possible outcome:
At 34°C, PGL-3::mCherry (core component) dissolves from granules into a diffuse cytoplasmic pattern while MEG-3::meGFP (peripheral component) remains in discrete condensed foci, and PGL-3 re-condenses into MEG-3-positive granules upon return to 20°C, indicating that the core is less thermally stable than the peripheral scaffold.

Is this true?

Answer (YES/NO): YES